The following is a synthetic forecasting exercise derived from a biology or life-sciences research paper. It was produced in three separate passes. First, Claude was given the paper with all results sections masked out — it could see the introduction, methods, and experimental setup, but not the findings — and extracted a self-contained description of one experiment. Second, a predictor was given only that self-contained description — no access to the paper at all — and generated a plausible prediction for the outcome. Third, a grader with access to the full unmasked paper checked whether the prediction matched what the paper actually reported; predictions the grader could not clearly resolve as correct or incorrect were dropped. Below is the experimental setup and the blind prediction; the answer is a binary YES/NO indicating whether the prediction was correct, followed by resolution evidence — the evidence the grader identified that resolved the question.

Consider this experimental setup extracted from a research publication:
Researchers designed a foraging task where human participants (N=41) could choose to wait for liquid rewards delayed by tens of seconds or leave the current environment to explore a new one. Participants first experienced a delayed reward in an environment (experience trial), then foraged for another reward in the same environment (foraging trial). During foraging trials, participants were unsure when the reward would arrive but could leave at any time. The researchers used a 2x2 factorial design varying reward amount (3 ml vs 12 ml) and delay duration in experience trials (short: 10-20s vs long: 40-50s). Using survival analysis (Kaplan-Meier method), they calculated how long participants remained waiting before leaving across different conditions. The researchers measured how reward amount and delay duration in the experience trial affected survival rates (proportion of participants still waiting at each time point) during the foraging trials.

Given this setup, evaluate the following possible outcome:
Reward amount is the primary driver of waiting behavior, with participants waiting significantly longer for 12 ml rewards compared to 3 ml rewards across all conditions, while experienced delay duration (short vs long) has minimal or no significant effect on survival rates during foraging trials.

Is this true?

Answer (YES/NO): NO